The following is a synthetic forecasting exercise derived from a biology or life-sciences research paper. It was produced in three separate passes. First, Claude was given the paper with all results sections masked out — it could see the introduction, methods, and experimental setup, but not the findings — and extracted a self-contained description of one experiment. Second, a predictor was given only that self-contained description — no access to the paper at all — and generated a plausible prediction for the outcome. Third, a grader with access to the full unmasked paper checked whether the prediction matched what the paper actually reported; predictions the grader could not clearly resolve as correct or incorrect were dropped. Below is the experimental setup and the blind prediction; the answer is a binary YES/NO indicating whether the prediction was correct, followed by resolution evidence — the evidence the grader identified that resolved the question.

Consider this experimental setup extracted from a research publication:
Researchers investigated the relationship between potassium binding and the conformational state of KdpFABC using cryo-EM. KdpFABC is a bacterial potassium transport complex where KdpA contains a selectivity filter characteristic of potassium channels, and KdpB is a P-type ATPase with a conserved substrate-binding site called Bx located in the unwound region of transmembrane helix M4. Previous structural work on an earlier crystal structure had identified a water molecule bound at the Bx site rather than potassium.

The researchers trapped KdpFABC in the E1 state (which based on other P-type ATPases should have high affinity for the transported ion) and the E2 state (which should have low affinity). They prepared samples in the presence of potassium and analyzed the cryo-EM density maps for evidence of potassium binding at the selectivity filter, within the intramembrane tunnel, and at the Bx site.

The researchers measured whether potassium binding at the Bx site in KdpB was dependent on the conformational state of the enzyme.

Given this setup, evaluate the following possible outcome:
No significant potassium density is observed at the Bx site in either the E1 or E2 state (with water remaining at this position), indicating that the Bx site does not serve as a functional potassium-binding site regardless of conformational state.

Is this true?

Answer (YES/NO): NO